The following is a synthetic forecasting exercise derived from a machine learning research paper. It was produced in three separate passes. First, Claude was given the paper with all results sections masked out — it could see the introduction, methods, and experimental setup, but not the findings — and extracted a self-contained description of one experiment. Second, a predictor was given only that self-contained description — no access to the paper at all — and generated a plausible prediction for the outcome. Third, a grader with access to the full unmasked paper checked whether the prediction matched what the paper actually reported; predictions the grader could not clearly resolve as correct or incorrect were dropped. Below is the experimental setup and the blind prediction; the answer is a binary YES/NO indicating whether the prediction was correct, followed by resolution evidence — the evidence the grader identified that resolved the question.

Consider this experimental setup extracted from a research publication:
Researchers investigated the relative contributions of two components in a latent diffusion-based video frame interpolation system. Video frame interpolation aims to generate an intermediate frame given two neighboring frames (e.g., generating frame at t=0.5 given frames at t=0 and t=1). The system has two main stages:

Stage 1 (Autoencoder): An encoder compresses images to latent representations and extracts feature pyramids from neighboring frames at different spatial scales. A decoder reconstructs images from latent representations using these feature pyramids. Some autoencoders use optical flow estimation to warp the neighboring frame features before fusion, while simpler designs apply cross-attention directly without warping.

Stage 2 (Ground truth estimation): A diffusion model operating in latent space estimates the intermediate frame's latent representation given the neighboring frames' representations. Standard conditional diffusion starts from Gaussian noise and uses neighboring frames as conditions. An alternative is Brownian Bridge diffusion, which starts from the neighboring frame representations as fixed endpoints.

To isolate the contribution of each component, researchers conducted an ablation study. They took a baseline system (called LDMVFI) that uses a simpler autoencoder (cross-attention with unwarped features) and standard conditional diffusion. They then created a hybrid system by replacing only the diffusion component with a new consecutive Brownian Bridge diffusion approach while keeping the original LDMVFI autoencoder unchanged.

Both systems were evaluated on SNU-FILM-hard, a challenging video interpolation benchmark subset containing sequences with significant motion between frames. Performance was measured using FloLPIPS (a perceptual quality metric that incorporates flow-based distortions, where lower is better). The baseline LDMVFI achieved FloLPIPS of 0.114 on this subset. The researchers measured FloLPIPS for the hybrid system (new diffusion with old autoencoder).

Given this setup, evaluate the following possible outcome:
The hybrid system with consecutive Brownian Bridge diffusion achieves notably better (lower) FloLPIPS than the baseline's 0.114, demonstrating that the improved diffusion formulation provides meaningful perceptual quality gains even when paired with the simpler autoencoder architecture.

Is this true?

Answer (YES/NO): YES